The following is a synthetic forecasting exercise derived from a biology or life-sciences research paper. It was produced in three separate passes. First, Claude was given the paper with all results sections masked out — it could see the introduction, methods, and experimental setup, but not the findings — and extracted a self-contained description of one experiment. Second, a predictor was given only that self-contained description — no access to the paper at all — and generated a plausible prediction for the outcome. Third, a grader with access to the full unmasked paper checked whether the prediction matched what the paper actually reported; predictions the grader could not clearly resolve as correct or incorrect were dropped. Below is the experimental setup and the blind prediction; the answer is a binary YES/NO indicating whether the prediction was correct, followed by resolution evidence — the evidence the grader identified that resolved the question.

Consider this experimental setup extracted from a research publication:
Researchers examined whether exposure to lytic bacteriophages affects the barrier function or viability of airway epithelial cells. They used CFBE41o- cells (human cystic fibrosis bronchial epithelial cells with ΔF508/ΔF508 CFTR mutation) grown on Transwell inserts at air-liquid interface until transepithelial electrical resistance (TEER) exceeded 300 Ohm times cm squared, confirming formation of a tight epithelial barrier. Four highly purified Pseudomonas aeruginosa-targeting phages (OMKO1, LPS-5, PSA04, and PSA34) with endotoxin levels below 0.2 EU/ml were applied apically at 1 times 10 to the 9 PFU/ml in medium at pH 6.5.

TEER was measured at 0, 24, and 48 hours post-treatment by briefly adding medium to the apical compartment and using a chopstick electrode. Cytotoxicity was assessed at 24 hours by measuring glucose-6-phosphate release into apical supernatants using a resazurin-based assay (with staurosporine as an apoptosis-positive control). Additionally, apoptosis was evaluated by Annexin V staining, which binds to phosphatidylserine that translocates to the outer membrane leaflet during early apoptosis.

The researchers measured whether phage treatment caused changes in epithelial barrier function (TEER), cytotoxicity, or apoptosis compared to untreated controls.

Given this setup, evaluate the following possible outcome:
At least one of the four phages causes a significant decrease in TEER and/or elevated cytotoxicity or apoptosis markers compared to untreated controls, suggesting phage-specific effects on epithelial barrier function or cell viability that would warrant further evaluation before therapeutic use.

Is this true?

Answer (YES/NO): NO